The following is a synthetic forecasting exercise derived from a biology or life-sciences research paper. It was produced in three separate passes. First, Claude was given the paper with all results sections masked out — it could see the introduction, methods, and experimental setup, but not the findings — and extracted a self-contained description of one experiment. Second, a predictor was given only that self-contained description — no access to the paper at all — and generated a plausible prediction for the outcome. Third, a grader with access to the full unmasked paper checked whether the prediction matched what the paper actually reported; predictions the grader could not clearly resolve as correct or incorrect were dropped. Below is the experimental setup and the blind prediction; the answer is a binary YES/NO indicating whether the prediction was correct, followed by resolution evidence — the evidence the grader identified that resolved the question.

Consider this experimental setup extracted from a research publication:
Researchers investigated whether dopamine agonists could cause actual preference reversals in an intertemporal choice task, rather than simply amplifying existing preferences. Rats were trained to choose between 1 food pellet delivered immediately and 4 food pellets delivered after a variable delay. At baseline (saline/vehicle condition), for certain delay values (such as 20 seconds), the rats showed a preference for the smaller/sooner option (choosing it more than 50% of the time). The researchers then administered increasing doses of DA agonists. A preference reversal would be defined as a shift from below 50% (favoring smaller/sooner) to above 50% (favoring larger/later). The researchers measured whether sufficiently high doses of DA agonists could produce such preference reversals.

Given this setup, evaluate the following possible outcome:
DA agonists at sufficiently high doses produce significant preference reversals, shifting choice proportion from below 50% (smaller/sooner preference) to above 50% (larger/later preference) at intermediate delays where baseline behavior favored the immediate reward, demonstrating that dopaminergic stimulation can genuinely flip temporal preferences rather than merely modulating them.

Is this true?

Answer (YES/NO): YES